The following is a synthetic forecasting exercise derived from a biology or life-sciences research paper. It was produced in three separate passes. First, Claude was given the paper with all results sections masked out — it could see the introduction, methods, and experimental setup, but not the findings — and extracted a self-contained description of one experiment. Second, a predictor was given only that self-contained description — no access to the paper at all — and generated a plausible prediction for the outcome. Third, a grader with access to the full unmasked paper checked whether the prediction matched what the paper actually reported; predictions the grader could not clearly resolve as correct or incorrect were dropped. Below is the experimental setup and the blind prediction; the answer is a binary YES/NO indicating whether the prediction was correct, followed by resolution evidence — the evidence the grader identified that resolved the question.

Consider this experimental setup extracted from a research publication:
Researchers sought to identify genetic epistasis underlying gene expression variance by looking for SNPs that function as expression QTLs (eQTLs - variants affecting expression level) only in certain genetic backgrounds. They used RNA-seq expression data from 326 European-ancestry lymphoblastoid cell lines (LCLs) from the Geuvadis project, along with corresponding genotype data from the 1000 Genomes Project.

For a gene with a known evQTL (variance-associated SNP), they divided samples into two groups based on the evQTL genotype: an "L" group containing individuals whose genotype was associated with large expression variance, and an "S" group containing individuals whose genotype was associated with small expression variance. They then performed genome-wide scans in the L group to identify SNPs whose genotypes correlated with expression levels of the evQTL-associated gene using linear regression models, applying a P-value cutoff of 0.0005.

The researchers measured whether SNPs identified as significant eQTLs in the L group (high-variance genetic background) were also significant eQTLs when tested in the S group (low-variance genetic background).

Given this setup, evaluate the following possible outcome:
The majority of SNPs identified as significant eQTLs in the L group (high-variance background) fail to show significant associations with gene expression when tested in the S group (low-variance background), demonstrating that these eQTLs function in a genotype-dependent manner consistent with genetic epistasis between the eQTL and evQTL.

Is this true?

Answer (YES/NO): YES